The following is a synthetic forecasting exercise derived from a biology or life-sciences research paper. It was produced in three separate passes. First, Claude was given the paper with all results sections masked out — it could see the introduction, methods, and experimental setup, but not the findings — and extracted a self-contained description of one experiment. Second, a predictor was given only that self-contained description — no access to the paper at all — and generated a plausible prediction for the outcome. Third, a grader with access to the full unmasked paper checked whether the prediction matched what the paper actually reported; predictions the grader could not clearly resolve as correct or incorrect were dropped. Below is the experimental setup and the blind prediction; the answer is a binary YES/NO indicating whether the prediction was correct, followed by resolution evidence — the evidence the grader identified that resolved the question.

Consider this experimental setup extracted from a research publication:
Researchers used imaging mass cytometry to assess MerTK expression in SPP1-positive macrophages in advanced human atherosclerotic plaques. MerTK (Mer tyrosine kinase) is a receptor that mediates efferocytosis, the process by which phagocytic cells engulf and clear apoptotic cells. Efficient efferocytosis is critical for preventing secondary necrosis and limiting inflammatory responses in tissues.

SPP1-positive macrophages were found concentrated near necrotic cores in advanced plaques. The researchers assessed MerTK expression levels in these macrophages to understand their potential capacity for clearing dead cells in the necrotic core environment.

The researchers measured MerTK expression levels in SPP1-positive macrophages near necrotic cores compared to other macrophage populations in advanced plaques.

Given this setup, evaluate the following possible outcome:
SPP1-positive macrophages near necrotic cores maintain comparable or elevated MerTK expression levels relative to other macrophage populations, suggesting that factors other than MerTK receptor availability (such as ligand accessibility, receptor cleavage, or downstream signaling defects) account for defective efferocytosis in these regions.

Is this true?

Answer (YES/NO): NO